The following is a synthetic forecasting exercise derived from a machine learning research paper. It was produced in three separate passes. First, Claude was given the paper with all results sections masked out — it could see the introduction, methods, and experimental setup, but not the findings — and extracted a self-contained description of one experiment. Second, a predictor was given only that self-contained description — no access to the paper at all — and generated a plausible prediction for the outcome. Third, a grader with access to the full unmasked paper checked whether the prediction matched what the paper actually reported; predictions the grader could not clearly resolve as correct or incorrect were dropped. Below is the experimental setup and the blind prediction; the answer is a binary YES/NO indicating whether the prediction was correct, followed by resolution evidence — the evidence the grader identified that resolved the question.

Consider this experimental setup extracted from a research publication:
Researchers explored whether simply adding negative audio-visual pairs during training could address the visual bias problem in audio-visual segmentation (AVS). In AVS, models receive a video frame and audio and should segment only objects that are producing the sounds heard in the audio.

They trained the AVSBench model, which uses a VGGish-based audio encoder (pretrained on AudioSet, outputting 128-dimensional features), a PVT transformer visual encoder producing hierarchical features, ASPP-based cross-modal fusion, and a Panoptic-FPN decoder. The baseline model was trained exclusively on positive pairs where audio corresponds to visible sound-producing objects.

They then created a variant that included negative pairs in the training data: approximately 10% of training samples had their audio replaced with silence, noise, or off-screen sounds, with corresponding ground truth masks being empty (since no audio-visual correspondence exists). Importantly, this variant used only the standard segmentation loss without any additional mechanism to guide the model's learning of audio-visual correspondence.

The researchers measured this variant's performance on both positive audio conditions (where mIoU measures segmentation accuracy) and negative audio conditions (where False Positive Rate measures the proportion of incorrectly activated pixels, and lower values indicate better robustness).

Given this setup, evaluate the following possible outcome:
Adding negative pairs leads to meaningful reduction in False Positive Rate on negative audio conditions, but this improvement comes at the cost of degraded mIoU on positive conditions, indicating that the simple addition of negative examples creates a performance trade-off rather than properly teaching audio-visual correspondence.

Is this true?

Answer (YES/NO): NO